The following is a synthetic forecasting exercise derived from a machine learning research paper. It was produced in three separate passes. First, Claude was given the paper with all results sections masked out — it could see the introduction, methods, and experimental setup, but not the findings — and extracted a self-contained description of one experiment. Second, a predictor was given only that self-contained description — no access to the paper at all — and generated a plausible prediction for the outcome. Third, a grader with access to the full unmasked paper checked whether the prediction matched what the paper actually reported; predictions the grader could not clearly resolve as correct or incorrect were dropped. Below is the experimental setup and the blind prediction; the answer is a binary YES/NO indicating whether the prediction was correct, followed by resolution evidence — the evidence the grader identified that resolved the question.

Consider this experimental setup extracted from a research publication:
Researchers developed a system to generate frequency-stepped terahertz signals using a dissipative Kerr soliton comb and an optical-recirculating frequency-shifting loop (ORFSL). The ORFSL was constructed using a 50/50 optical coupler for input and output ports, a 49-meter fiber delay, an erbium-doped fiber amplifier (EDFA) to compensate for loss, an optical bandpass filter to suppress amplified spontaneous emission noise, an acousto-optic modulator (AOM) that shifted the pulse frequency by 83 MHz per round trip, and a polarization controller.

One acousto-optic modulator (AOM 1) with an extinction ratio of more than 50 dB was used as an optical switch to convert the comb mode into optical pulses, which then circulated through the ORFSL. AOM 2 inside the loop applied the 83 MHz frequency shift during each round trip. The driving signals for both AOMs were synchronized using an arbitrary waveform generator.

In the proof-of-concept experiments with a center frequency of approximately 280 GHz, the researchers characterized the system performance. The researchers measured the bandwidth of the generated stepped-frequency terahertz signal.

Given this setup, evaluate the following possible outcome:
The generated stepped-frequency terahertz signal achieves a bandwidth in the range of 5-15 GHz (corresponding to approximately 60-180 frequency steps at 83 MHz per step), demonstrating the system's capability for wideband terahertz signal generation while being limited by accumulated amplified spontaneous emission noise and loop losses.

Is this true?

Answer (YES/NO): NO